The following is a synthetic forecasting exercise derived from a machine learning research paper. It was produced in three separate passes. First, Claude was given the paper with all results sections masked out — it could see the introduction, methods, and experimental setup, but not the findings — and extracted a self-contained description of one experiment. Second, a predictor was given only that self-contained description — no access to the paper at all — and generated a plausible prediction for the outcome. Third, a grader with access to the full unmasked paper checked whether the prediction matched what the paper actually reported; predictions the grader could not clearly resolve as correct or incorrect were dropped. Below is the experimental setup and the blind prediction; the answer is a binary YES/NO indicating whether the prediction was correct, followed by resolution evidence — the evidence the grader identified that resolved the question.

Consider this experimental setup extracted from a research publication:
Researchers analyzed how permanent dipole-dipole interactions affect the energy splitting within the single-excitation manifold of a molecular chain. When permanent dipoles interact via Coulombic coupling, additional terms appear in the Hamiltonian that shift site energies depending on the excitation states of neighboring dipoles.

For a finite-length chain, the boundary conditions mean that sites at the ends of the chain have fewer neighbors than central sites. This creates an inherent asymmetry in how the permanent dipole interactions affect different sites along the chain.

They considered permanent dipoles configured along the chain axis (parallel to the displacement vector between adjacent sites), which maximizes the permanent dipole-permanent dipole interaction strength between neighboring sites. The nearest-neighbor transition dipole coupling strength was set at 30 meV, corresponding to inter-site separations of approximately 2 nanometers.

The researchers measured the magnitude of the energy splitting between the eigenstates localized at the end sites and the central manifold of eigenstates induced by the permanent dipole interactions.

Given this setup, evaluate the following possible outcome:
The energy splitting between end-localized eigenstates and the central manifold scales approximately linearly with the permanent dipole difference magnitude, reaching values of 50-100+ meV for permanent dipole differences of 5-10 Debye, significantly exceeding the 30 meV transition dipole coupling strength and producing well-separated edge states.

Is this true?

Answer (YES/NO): NO